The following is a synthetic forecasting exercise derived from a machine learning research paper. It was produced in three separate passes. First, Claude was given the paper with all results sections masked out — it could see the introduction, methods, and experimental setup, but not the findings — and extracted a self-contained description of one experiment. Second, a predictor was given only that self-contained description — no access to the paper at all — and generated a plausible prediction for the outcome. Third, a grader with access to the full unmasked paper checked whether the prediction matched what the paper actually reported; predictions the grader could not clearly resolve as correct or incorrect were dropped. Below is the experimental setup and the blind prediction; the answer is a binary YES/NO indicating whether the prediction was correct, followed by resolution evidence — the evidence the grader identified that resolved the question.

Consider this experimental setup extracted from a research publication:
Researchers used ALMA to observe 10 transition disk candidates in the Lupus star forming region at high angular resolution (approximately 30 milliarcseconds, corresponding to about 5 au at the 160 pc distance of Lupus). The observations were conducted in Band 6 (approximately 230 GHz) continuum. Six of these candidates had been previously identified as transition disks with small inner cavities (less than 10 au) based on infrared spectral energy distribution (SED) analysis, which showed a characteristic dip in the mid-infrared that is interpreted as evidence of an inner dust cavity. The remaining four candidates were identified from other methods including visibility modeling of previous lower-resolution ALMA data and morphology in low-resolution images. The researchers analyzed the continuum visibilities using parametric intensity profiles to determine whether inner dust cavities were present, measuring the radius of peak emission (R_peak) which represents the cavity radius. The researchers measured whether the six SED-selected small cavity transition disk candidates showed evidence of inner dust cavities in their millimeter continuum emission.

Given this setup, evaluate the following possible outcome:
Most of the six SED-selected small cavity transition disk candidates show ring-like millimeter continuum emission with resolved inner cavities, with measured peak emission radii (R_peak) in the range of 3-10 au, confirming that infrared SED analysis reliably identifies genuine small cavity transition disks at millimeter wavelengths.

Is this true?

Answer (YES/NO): NO